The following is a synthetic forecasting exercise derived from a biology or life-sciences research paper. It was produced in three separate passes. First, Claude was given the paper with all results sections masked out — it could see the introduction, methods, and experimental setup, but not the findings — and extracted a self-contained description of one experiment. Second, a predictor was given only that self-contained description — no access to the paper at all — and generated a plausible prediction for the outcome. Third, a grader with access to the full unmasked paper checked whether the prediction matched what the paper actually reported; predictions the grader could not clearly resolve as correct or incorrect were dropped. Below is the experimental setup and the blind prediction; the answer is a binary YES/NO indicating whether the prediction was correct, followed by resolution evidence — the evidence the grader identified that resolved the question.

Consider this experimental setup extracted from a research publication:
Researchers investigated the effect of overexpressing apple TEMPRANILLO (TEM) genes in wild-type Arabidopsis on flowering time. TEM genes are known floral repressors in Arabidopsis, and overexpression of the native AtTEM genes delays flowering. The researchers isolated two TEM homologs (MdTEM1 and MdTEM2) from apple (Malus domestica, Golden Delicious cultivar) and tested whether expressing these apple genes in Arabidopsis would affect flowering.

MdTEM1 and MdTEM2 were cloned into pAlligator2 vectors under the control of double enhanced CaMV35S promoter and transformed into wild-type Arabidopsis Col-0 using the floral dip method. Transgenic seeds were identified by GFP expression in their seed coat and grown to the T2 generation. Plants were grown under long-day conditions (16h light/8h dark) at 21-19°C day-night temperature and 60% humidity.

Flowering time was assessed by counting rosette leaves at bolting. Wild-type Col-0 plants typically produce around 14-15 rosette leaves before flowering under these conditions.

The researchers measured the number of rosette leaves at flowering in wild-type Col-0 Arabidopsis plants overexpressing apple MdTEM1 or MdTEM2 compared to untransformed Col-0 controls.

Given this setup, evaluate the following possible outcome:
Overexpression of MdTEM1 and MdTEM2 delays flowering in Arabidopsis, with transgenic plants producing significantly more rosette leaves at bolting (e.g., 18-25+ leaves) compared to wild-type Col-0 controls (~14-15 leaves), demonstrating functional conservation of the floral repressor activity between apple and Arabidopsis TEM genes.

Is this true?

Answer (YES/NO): NO